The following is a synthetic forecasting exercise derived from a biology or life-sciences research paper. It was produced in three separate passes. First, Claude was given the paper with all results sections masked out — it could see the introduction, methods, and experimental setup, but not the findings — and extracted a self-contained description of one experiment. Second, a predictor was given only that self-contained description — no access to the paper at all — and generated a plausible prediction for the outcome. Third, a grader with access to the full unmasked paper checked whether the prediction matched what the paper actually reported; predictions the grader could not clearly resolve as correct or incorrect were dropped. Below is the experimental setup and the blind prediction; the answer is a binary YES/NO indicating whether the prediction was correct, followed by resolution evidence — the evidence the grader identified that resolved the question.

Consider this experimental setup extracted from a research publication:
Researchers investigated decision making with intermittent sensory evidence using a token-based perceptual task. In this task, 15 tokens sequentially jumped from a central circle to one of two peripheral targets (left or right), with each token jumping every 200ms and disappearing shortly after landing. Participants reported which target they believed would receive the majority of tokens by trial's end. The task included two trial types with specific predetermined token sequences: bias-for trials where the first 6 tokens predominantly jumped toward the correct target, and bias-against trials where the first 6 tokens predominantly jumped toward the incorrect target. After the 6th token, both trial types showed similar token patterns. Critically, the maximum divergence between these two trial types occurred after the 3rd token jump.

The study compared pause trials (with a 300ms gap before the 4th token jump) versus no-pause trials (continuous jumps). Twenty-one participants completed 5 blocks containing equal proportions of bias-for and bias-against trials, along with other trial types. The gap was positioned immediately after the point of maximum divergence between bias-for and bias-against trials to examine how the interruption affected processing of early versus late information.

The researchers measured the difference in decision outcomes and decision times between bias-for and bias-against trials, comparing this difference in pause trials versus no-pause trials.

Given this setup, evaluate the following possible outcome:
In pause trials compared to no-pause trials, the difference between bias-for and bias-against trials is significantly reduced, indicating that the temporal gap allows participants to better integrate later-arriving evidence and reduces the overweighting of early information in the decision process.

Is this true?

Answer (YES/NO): NO